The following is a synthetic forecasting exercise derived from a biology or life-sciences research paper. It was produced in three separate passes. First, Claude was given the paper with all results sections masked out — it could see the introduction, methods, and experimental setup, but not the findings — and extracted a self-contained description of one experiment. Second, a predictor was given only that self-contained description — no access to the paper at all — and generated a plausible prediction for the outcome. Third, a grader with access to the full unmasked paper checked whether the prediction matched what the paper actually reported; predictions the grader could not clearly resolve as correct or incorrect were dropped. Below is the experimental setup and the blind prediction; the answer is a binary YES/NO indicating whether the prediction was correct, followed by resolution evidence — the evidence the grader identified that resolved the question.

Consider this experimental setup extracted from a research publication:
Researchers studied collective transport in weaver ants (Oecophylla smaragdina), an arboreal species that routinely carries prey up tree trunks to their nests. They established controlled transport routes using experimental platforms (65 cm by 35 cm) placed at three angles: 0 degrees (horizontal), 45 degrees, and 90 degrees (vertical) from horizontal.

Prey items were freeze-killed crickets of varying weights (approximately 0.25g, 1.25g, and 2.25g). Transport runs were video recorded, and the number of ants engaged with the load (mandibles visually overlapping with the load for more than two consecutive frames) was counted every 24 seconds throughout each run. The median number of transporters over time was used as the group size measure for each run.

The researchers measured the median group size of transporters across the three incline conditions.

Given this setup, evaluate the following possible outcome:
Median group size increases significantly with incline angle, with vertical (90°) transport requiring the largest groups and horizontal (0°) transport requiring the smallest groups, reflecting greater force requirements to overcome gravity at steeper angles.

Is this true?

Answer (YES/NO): YES